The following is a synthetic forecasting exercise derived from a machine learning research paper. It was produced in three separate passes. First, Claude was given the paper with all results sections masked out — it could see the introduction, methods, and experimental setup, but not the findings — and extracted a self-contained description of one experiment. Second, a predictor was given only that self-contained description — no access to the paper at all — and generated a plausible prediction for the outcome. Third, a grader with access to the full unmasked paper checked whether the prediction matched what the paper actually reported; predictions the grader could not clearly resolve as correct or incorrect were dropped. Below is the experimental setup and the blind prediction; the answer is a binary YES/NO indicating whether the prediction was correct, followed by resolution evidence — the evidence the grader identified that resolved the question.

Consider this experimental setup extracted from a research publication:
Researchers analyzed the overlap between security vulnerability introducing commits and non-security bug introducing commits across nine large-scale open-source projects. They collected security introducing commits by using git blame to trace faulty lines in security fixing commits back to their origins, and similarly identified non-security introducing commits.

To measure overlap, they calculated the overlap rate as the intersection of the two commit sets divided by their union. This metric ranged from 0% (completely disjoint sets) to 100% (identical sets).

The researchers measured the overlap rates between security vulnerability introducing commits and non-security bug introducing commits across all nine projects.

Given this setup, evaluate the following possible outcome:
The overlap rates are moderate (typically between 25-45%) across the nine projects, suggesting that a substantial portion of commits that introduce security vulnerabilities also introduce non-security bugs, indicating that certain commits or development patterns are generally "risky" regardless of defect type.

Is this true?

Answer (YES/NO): NO